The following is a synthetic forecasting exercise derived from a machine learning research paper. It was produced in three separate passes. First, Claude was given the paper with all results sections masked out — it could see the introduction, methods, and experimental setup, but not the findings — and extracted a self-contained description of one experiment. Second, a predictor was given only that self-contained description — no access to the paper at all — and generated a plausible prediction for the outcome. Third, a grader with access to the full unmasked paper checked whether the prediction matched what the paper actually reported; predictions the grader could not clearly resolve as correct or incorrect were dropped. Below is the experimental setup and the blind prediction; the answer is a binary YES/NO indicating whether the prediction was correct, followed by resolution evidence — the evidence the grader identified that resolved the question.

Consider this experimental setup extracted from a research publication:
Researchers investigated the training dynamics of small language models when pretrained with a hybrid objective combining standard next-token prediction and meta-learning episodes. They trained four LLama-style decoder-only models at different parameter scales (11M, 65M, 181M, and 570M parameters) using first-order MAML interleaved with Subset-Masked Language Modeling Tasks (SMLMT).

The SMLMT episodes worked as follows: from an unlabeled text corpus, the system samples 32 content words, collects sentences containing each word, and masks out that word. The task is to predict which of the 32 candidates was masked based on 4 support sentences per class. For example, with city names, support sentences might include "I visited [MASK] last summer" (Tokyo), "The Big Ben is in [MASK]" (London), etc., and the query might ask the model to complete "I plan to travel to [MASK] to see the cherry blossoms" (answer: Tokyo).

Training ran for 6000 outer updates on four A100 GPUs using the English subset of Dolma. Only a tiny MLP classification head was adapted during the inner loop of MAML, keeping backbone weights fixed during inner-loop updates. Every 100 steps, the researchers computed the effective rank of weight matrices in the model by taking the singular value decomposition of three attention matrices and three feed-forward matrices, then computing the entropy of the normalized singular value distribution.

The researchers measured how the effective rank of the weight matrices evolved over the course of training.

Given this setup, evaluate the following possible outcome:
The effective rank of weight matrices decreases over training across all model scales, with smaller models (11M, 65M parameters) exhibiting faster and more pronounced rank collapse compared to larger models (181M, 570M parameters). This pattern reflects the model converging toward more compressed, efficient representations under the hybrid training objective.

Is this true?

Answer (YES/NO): NO